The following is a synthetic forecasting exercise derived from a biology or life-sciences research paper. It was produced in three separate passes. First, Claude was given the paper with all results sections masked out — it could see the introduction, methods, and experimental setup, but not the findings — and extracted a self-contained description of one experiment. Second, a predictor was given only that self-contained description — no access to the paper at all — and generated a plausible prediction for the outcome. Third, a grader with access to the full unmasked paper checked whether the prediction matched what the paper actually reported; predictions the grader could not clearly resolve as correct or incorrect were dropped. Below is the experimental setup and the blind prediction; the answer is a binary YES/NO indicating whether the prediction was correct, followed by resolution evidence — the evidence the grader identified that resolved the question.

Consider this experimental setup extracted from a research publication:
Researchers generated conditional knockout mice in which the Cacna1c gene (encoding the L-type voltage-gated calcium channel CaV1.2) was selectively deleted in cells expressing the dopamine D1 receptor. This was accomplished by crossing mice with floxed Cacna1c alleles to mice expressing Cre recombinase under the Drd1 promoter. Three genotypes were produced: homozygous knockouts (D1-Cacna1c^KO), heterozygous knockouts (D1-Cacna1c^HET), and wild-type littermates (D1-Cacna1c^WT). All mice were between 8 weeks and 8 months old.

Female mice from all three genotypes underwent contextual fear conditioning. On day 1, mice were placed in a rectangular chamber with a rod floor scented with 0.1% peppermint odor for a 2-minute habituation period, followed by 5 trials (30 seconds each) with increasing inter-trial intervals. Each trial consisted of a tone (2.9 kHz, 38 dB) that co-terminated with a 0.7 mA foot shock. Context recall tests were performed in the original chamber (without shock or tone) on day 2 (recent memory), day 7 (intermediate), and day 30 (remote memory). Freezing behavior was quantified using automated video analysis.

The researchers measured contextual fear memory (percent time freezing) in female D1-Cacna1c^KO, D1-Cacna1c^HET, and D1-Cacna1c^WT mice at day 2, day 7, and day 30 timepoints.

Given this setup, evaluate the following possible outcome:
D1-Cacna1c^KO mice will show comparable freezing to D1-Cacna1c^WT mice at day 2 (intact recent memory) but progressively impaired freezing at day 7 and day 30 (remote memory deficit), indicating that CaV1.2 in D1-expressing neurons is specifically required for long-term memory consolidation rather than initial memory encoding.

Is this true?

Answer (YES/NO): NO